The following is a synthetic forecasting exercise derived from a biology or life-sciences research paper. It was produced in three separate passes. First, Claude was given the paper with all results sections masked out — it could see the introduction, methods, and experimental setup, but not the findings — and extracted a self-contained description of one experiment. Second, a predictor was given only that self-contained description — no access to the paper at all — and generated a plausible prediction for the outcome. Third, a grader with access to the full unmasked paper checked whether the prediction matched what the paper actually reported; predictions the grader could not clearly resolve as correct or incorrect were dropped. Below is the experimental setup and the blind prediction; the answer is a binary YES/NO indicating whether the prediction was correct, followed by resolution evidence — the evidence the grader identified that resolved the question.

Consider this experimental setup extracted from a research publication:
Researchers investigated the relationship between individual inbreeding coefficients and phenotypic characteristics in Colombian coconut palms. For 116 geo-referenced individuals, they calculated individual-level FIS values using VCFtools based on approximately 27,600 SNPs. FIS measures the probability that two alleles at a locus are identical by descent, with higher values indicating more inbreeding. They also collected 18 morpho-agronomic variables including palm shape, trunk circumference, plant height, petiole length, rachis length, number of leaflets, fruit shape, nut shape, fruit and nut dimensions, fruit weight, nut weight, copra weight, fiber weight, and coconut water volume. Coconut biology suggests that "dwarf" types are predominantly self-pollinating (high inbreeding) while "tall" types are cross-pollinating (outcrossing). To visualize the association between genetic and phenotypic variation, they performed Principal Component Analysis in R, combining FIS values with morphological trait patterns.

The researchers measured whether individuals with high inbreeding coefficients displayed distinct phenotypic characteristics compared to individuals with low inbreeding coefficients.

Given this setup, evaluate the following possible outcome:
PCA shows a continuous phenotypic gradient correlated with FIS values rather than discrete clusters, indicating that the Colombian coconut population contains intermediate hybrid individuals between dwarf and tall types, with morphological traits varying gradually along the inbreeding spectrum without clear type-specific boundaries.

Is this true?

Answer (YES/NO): NO